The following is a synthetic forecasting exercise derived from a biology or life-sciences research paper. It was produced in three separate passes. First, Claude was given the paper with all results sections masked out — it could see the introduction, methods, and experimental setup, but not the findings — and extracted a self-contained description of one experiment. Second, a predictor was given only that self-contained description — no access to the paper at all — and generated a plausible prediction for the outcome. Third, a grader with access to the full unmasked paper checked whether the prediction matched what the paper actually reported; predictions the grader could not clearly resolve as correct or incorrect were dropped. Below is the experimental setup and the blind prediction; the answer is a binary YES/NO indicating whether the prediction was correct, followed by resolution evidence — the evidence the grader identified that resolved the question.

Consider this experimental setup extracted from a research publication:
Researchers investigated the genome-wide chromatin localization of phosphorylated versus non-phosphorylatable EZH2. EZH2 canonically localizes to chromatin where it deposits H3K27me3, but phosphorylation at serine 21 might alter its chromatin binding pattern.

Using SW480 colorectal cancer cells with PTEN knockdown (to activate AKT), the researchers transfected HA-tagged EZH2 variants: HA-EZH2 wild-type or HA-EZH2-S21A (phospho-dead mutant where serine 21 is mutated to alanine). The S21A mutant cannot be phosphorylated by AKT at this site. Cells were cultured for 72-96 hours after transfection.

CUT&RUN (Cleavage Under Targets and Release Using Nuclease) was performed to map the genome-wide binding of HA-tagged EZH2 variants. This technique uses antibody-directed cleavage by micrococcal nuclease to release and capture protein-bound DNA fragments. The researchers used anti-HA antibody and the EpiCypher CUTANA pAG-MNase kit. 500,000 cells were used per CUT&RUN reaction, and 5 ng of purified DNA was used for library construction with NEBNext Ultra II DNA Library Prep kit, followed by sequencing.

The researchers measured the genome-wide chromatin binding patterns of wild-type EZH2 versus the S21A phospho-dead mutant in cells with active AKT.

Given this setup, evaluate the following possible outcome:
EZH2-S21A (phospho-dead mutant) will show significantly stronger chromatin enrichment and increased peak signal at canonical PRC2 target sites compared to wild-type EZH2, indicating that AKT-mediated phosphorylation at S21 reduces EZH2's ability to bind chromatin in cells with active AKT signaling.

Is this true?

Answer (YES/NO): NO